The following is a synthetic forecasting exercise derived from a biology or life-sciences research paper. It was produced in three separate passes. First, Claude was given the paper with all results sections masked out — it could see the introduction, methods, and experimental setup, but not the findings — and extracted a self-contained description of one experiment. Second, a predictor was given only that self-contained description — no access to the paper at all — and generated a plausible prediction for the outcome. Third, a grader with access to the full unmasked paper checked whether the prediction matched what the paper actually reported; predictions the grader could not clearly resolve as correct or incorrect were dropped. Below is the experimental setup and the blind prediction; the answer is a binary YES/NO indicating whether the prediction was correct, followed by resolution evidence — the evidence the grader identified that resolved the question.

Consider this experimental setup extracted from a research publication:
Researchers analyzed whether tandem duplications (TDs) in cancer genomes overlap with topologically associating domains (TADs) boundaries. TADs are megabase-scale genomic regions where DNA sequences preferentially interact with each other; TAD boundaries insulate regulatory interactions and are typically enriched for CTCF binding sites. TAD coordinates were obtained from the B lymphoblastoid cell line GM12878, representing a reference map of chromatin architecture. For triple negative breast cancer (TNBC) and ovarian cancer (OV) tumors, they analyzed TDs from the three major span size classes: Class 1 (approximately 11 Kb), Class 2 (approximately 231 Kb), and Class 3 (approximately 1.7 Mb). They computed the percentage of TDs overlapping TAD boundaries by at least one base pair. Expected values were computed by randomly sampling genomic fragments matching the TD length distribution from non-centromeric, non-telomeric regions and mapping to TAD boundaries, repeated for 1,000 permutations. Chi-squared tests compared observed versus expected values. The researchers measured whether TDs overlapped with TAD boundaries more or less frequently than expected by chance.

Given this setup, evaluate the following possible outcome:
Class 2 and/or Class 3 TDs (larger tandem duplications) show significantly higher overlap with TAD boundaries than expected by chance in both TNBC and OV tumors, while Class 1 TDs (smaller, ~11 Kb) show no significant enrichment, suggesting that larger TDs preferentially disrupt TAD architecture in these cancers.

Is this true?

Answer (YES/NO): YES